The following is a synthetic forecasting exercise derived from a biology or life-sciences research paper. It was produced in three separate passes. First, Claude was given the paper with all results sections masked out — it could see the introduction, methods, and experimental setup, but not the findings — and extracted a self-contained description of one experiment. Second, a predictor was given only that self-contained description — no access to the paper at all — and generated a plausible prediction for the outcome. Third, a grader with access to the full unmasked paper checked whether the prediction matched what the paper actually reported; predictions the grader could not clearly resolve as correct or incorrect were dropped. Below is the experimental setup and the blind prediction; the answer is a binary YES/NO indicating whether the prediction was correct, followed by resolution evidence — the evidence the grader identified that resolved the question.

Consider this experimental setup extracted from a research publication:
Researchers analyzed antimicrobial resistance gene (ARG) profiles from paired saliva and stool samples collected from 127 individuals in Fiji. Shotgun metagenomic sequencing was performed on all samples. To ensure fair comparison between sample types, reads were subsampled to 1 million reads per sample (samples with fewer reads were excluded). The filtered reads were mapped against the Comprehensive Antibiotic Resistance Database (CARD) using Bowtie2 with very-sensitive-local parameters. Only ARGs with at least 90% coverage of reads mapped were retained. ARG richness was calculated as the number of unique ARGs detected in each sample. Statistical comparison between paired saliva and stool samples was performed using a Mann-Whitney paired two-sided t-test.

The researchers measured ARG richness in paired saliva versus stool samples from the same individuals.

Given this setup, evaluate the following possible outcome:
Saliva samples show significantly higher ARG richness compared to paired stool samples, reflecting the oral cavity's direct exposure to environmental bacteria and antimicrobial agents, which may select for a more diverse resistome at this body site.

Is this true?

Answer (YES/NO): NO